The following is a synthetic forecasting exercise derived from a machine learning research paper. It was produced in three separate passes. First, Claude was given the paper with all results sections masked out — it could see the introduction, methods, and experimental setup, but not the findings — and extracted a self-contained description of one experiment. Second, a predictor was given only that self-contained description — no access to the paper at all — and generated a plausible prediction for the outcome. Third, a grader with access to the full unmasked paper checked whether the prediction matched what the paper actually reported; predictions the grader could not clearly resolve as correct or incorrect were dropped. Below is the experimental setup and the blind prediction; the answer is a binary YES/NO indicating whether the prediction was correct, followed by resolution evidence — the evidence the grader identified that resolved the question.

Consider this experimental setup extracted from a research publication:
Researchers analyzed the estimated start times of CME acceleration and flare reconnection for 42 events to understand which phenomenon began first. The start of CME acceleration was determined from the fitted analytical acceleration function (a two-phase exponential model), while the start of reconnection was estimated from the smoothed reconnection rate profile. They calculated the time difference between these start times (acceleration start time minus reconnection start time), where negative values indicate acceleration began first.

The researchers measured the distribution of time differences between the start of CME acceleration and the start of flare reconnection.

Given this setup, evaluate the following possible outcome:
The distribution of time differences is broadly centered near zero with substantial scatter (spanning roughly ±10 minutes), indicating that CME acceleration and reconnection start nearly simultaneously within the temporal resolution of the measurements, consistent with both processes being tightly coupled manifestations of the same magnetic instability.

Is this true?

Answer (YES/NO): NO